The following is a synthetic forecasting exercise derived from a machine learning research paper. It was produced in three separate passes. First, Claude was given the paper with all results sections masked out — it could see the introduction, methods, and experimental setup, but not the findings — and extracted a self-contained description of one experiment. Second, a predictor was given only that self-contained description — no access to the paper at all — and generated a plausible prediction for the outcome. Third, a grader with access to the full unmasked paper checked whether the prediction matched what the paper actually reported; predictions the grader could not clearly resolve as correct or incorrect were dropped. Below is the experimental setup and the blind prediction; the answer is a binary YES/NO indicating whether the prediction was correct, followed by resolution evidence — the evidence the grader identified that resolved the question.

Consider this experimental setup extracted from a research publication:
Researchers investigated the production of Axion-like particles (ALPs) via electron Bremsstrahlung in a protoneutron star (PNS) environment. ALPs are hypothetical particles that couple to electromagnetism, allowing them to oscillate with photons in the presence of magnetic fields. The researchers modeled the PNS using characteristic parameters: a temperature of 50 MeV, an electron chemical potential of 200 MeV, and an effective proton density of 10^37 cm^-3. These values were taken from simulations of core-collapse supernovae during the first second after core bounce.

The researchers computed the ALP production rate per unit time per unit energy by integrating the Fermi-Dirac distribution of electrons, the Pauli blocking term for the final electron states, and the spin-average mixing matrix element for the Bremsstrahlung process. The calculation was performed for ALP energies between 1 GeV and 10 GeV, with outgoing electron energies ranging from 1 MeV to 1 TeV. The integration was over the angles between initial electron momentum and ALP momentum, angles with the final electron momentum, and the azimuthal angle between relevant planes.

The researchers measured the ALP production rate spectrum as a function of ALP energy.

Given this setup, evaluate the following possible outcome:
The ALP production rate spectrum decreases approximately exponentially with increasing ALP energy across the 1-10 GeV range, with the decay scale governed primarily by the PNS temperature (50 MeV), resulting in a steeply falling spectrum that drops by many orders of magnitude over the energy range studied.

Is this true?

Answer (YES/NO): NO